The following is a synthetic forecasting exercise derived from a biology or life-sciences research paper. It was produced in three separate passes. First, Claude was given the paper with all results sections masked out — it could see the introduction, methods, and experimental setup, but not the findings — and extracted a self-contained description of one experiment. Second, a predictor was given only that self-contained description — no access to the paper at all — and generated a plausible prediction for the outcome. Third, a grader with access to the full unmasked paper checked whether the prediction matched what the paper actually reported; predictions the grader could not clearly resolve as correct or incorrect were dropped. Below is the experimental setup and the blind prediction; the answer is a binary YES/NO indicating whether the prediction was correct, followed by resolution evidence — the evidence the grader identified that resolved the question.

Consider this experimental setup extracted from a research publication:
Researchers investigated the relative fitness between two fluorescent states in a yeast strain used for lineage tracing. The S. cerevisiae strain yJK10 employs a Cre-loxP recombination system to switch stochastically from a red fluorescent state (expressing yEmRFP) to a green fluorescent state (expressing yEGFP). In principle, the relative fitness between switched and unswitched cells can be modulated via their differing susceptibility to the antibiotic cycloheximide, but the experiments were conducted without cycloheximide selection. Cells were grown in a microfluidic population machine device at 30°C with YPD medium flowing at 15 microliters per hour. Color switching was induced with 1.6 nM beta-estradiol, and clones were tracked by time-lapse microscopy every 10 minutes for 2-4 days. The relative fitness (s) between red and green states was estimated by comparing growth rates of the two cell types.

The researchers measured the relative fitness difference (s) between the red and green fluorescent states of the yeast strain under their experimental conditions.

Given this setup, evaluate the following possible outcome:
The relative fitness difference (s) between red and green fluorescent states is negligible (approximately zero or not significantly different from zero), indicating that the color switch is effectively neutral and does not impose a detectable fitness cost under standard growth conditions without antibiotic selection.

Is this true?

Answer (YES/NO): YES